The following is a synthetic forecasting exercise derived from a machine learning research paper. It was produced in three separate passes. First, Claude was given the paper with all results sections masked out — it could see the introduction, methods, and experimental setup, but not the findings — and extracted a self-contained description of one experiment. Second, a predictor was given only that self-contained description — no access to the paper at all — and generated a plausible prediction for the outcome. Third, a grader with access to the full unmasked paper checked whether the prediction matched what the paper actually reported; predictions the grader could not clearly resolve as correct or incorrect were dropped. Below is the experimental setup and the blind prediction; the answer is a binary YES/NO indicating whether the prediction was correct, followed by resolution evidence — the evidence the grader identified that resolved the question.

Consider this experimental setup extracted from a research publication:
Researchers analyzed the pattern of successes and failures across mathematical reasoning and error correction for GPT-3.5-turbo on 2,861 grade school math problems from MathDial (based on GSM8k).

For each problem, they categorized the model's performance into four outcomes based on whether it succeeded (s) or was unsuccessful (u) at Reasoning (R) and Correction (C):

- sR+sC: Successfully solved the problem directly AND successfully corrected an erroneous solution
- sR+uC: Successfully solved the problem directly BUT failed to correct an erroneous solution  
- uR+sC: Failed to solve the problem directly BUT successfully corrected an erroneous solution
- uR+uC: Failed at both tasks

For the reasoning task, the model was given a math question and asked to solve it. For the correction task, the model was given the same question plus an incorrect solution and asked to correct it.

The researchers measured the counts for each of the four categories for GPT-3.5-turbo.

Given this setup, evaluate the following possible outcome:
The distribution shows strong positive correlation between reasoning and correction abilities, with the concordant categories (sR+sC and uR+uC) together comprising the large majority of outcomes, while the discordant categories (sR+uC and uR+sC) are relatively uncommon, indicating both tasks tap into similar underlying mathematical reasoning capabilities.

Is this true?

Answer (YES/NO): NO